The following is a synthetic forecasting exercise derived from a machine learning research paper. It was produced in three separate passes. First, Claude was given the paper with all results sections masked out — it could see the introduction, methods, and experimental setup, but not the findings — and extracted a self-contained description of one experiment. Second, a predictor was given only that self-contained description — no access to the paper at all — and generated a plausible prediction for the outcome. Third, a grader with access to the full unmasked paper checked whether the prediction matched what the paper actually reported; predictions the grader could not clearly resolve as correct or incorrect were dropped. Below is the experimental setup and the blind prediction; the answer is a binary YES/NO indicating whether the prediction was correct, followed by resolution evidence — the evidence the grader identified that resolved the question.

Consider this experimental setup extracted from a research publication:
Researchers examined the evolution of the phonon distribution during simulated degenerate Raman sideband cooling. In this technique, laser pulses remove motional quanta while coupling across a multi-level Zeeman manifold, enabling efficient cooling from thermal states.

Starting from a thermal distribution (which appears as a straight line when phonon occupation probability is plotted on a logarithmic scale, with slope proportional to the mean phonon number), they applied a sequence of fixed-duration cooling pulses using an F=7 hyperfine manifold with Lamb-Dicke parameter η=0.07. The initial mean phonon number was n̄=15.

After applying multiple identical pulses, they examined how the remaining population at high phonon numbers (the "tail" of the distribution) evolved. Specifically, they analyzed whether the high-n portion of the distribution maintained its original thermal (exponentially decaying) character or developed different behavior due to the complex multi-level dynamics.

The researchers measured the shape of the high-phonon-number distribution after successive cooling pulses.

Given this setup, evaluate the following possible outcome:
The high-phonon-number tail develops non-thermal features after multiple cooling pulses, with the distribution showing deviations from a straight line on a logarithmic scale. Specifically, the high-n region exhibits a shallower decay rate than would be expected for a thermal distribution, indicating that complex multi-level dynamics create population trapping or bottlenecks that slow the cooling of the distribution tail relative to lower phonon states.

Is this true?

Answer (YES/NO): NO